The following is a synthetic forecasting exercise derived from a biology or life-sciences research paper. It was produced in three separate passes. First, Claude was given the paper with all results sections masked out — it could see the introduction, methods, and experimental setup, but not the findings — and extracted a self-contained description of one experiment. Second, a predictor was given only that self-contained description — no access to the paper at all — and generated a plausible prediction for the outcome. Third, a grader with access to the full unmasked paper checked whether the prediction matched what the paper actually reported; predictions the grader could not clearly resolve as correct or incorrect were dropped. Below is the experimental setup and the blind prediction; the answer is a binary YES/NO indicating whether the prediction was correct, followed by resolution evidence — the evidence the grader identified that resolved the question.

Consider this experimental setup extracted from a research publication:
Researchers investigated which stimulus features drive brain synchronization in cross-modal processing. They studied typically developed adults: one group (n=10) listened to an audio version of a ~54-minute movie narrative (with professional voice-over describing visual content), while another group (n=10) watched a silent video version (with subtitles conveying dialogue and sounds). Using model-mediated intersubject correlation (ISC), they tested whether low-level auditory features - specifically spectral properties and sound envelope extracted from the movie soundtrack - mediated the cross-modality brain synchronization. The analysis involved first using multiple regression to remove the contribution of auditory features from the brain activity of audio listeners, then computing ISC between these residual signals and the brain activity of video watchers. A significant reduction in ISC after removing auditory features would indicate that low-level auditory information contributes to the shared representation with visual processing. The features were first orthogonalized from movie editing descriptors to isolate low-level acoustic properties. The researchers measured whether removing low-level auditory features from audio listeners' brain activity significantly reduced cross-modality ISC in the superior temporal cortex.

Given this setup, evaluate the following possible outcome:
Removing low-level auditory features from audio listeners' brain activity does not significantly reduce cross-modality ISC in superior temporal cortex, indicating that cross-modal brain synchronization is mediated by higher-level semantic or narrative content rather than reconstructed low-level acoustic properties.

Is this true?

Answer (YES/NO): NO